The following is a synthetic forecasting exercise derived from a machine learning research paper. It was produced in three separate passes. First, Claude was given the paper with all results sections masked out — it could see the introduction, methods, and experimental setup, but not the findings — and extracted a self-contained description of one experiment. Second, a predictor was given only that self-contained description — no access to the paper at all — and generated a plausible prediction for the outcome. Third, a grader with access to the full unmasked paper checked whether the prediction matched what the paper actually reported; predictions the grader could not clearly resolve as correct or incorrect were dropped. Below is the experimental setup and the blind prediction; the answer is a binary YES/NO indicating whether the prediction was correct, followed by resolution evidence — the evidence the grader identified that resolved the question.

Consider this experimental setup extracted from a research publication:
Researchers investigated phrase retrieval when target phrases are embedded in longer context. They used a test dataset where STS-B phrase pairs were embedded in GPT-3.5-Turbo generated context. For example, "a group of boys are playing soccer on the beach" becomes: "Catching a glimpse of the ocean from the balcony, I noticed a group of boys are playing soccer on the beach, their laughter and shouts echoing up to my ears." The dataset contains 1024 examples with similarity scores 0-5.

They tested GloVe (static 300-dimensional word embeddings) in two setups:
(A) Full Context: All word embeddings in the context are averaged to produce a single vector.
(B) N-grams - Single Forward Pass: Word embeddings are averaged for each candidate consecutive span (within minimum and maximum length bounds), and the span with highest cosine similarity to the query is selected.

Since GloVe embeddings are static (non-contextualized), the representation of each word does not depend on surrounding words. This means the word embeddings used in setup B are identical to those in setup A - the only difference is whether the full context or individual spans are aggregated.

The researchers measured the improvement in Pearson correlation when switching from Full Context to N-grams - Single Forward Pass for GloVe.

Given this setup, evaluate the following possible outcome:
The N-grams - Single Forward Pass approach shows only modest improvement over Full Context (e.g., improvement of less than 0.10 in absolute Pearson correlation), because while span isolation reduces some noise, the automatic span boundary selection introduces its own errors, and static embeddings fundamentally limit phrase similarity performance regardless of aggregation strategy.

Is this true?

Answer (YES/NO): NO